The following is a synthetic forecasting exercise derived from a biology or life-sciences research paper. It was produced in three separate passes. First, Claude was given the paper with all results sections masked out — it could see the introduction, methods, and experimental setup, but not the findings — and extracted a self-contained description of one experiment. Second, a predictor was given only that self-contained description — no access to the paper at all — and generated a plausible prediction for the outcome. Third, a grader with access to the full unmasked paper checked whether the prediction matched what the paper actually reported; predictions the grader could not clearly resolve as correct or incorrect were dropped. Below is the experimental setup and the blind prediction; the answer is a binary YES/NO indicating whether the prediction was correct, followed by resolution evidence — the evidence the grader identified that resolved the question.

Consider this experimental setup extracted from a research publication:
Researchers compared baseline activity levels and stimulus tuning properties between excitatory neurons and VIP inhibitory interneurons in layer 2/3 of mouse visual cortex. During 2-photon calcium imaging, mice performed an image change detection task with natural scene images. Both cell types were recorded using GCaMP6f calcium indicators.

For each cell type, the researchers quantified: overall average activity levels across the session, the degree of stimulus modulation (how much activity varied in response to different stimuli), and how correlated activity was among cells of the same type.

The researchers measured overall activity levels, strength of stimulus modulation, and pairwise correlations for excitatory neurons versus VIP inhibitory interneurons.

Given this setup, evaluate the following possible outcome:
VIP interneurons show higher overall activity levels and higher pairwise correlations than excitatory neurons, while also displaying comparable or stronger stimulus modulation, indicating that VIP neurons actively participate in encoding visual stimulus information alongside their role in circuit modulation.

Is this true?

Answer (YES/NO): NO